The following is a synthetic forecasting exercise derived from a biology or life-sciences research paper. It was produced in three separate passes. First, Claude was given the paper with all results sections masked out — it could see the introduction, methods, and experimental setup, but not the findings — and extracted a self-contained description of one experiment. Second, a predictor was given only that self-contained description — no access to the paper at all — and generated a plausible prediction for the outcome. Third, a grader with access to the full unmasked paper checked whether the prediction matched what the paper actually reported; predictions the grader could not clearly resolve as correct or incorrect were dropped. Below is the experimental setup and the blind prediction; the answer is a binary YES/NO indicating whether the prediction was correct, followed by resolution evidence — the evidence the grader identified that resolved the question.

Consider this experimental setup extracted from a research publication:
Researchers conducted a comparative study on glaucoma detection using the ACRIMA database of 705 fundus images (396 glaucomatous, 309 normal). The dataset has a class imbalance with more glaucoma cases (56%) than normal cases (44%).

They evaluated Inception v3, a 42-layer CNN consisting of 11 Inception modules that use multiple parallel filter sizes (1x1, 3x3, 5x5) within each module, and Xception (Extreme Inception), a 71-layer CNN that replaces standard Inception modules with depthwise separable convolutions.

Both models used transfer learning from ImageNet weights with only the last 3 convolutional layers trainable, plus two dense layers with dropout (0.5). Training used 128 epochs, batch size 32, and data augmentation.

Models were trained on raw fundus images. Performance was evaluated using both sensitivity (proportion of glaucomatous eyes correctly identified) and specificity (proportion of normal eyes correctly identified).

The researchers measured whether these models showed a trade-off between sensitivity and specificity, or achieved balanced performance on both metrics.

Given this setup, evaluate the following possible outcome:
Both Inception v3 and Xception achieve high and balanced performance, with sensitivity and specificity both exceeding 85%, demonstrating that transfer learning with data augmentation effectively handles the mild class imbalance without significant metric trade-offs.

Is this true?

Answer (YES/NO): YES